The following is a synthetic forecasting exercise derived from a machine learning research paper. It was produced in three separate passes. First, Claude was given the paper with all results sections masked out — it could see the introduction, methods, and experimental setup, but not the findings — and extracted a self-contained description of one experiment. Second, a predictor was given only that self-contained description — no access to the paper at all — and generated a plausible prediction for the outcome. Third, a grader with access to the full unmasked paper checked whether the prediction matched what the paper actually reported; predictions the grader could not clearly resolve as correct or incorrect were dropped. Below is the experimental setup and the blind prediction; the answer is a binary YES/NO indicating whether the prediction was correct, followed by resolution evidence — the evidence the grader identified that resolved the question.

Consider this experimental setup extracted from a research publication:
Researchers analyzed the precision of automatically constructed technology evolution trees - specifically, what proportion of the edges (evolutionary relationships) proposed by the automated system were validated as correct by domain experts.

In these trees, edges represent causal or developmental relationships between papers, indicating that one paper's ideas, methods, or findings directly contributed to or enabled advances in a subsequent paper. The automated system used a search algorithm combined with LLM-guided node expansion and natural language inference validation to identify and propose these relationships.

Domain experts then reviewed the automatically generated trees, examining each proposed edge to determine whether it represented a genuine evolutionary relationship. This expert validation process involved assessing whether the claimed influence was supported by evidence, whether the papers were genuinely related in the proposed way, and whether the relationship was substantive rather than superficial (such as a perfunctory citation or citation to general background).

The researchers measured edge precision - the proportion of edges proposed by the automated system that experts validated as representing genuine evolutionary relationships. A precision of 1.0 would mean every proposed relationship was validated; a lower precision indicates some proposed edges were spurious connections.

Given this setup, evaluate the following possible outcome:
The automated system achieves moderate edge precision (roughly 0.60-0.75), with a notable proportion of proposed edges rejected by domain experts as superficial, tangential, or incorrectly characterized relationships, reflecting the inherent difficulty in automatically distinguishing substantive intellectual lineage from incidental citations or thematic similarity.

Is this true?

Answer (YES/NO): YES